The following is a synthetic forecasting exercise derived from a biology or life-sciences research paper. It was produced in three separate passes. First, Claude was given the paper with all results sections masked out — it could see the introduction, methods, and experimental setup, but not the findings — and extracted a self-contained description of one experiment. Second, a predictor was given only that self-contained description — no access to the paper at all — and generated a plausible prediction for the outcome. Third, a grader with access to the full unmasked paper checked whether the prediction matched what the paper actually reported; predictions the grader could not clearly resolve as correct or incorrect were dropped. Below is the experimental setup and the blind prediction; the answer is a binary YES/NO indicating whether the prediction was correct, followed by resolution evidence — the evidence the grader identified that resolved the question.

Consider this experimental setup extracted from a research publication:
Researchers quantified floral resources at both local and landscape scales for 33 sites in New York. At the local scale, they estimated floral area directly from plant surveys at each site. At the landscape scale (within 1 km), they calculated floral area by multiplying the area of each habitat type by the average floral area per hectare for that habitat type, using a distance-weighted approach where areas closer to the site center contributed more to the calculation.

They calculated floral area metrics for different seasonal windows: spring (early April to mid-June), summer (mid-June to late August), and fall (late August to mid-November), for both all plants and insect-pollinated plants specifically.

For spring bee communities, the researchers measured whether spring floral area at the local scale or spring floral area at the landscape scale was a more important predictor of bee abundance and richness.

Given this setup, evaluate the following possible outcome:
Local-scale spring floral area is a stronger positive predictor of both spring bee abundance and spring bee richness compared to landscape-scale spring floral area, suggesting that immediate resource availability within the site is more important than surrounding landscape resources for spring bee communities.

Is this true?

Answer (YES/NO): NO